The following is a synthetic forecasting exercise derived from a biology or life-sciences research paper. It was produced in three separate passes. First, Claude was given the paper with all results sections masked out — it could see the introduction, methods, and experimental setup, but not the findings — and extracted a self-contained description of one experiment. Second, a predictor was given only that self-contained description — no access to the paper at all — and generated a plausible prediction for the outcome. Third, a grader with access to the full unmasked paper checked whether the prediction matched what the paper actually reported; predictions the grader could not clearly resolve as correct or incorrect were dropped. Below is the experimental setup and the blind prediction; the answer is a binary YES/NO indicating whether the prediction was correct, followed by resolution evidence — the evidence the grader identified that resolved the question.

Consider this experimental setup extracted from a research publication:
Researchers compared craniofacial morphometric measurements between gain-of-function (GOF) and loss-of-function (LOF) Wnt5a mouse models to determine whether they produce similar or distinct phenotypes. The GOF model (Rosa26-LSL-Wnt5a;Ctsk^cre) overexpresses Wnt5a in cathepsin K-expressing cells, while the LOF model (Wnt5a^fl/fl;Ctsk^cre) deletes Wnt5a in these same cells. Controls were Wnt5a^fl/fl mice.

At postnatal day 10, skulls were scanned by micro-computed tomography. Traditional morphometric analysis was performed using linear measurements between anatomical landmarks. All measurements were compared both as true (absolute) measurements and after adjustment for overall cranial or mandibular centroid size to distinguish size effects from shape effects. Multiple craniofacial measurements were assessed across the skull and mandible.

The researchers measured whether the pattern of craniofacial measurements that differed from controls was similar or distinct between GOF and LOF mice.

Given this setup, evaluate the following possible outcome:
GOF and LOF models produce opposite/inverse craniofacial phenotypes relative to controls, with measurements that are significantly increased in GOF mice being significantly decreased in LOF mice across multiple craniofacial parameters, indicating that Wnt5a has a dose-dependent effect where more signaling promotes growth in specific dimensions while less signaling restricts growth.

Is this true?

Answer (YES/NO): NO